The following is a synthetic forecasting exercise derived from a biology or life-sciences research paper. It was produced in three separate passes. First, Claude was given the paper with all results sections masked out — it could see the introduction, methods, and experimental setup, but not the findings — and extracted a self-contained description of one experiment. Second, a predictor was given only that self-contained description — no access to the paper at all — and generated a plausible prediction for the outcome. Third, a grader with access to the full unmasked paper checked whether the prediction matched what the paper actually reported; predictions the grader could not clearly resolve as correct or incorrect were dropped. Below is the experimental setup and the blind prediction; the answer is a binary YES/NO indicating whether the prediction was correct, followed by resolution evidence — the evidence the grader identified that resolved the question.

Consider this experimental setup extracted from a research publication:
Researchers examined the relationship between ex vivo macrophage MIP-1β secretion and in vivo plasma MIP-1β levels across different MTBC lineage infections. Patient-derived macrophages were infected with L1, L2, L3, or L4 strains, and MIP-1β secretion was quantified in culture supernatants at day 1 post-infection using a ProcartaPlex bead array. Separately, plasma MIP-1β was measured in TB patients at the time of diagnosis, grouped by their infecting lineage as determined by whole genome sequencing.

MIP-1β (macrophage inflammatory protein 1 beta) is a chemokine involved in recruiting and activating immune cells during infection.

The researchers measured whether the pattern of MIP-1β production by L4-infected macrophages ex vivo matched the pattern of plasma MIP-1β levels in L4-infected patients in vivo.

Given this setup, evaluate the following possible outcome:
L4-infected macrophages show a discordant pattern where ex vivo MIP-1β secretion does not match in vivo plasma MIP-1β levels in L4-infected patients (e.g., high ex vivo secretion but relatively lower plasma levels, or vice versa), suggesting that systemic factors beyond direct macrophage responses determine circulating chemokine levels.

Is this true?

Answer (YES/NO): YES